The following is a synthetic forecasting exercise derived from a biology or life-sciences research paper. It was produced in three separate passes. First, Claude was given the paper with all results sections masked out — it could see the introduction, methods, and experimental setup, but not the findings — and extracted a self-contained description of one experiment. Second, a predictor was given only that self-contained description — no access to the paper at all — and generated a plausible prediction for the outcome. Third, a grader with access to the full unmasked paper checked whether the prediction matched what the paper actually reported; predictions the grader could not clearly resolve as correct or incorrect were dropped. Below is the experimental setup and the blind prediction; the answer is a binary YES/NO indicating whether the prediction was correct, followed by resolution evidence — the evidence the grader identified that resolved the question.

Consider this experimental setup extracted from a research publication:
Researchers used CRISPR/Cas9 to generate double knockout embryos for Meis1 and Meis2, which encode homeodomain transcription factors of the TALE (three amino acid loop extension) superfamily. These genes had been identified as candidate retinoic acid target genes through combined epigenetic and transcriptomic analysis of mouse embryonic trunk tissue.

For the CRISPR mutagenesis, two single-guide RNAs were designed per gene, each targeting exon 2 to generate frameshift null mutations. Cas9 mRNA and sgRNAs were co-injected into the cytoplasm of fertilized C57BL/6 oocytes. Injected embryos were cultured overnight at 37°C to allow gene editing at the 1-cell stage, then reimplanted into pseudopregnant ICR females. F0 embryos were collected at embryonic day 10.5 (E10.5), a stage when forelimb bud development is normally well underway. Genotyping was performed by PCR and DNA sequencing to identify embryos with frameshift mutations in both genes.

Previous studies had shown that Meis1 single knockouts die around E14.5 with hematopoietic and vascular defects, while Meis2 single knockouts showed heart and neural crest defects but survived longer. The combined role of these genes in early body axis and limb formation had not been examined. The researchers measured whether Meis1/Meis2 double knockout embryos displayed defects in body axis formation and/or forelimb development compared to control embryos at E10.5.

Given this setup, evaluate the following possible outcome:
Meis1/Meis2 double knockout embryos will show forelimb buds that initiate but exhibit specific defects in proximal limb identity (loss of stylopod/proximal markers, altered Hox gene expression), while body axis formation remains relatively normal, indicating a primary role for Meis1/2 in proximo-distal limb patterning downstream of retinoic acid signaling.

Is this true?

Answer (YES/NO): NO